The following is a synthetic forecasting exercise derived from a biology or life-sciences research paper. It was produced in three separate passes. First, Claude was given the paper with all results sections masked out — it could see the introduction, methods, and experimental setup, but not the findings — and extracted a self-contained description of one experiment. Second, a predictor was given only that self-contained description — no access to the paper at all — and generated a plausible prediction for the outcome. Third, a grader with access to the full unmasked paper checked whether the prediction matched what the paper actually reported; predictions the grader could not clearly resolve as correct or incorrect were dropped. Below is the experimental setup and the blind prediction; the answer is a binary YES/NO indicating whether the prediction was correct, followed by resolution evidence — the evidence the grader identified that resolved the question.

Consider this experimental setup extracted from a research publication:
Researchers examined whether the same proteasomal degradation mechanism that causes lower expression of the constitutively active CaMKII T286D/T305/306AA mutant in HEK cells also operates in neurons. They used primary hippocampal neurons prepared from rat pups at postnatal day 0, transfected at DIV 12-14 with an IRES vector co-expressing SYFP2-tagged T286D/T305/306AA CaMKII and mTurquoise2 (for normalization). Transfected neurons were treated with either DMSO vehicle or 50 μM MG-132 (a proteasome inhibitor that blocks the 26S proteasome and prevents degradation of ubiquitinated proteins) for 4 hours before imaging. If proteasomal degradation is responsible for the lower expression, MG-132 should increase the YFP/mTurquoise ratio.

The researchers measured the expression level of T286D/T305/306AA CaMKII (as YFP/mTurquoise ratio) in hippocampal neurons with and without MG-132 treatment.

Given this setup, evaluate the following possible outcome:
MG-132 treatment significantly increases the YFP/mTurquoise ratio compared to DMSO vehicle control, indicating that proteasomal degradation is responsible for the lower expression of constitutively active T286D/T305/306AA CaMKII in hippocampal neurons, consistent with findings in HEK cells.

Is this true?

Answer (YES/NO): NO